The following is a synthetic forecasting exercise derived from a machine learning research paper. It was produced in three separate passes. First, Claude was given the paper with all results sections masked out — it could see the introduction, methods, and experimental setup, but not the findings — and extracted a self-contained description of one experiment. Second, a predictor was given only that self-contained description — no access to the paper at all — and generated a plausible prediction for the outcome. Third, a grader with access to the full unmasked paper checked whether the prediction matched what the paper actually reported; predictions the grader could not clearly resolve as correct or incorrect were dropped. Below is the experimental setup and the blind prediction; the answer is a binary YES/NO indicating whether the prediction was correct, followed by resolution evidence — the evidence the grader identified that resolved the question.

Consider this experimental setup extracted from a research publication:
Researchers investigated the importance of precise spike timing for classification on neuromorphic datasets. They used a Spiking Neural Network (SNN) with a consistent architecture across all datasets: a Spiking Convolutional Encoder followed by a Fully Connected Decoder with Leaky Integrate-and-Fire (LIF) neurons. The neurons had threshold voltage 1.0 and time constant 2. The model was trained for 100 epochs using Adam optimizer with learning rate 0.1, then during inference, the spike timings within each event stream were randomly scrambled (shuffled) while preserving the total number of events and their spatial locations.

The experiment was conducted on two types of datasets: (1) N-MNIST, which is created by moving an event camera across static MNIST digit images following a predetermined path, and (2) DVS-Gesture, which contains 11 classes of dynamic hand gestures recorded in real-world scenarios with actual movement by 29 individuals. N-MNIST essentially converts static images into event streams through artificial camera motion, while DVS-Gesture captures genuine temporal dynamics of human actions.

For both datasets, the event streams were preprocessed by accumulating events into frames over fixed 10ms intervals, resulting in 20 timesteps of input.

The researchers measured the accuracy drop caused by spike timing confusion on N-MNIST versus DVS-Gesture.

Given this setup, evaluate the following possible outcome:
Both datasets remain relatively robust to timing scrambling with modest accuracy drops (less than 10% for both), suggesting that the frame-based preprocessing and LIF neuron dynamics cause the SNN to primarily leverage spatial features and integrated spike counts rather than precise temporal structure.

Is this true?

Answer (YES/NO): NO